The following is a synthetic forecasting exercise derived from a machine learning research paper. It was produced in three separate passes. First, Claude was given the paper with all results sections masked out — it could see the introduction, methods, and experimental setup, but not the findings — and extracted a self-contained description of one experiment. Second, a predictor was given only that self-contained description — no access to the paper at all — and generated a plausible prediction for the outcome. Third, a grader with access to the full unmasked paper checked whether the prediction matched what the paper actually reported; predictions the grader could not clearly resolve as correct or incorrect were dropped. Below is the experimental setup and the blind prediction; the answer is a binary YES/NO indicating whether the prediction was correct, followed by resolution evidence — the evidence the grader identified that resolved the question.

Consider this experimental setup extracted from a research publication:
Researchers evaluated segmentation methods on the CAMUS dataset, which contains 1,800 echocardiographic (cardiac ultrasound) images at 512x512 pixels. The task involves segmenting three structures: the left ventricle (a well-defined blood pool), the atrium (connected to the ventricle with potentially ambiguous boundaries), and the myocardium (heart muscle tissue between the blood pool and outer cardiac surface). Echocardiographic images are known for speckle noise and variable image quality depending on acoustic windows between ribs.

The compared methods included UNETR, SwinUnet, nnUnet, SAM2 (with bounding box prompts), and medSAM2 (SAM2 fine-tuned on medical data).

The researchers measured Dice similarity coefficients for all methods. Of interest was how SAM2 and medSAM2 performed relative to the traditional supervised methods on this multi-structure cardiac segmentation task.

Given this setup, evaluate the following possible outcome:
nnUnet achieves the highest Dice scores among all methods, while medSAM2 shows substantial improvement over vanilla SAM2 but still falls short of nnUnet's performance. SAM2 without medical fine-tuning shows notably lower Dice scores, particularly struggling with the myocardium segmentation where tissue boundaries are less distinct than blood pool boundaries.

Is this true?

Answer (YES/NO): NO